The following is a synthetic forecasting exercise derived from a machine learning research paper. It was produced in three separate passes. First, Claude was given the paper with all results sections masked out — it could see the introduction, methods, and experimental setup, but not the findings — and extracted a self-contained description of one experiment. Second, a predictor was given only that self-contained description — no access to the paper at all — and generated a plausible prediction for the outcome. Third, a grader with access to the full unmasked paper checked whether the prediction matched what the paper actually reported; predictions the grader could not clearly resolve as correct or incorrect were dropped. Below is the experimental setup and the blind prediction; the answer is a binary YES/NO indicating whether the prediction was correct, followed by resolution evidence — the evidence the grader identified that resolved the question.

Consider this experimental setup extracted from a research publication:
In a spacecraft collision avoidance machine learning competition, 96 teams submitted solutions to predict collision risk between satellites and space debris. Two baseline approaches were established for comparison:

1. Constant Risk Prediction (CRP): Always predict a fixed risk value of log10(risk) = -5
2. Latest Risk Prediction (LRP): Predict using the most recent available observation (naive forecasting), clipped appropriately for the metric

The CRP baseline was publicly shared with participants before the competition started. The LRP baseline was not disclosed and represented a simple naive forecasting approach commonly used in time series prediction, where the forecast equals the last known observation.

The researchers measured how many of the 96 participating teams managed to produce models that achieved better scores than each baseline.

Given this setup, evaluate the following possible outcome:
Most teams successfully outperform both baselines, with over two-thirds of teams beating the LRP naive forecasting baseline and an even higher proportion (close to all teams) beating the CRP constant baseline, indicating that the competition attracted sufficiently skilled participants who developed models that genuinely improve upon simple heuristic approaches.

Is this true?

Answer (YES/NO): NO